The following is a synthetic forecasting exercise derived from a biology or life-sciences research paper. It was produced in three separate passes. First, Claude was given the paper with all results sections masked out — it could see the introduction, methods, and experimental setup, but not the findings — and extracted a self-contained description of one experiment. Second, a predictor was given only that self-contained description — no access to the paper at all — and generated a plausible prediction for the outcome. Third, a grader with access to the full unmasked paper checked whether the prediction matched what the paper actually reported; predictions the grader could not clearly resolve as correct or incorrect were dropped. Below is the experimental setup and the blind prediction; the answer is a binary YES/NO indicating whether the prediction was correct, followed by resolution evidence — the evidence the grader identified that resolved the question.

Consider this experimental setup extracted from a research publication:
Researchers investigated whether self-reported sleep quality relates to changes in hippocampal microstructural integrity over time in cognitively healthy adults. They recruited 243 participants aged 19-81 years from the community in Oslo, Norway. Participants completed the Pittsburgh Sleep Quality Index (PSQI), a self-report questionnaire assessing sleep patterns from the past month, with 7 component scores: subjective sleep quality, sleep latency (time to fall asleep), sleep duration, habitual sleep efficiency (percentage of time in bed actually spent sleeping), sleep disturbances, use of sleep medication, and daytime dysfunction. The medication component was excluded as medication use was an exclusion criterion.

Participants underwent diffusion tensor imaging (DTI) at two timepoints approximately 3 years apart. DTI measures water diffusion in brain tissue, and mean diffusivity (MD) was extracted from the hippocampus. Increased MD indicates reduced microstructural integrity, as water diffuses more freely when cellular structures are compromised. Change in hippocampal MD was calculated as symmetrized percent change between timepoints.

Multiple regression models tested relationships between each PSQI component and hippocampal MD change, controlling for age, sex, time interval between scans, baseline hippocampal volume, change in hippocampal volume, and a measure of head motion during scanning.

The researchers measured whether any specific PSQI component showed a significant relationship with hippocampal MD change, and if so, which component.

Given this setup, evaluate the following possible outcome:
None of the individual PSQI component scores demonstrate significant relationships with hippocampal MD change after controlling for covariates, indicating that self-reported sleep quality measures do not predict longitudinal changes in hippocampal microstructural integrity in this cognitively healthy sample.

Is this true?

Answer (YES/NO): NO